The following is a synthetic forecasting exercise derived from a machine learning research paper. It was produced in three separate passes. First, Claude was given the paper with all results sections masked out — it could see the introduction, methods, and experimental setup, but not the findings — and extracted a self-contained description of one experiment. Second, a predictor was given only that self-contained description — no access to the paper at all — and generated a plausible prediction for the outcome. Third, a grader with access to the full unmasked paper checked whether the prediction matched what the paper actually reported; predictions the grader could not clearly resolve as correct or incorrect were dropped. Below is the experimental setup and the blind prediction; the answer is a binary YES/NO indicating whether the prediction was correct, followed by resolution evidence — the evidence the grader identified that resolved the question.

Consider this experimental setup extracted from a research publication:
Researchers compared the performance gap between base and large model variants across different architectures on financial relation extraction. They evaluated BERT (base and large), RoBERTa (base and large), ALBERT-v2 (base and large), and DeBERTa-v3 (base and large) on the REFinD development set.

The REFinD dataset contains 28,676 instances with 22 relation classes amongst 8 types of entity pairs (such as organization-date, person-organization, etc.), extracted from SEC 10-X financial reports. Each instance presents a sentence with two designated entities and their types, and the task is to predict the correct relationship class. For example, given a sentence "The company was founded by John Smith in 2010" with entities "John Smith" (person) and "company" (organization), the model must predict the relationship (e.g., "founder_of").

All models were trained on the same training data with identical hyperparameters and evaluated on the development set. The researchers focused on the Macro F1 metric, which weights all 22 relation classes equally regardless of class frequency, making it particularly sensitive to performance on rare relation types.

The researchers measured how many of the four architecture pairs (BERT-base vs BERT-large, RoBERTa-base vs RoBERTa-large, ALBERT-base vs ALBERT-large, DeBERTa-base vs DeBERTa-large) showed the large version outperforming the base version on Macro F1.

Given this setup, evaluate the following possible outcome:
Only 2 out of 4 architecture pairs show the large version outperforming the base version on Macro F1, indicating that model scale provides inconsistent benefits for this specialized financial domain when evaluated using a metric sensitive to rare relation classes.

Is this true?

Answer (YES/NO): NO